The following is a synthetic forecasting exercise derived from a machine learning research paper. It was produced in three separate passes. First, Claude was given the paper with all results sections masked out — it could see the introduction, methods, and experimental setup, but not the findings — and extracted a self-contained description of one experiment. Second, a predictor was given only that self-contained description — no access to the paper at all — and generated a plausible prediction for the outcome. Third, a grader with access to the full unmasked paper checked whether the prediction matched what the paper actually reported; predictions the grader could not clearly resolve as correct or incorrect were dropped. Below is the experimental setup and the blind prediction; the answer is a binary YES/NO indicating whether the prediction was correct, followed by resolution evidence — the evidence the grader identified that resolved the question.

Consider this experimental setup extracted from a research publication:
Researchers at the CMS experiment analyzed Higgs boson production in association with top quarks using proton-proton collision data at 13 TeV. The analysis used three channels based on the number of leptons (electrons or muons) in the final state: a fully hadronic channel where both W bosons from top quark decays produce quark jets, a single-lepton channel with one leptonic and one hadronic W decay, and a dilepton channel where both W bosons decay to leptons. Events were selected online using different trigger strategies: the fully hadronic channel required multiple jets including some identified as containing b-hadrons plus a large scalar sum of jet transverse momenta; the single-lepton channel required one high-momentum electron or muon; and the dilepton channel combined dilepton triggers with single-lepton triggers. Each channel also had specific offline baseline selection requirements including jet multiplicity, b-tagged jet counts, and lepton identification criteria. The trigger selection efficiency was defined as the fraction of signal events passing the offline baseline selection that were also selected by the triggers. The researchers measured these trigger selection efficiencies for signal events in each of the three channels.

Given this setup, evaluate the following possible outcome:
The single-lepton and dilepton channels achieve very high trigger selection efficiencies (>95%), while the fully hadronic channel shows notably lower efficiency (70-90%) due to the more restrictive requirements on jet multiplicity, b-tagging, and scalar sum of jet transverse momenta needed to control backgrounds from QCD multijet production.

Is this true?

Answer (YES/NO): NO